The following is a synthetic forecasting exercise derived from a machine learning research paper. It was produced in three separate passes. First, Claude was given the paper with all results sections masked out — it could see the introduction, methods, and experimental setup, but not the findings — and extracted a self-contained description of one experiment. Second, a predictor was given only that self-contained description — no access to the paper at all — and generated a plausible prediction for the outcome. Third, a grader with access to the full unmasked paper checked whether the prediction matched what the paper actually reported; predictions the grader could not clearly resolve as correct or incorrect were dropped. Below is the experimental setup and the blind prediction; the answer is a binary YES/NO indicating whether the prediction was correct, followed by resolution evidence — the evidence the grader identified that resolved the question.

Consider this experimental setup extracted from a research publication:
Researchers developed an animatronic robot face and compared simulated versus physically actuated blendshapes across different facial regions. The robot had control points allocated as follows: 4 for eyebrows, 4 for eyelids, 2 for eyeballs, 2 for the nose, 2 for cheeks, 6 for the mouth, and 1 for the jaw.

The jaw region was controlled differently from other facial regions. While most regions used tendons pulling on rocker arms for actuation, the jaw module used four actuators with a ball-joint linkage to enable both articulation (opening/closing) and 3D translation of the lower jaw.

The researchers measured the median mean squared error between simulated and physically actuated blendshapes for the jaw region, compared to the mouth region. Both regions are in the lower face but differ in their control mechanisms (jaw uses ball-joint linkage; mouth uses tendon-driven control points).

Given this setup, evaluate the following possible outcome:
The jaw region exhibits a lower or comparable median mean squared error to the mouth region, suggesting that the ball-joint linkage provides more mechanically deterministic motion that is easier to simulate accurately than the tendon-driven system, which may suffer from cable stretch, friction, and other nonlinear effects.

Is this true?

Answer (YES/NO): NO